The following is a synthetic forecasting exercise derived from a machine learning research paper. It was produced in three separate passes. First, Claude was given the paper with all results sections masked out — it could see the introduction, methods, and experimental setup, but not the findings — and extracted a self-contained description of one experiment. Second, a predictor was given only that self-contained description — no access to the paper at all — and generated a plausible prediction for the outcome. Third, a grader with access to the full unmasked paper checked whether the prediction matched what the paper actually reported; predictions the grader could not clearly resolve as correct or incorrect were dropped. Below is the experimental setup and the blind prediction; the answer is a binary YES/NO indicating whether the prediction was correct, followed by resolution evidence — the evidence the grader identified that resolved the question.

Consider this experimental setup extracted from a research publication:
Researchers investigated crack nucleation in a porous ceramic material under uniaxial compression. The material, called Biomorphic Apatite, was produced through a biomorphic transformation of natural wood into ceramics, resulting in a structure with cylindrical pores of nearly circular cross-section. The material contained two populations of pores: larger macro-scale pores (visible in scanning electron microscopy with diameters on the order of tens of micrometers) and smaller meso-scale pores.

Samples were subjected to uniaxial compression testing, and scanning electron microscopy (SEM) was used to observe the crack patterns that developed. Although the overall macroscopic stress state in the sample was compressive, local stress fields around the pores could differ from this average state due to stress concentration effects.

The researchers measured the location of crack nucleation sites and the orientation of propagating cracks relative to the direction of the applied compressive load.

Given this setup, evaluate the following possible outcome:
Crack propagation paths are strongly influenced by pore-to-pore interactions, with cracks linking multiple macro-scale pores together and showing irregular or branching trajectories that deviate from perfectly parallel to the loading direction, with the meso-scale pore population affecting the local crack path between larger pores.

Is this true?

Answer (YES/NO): YES